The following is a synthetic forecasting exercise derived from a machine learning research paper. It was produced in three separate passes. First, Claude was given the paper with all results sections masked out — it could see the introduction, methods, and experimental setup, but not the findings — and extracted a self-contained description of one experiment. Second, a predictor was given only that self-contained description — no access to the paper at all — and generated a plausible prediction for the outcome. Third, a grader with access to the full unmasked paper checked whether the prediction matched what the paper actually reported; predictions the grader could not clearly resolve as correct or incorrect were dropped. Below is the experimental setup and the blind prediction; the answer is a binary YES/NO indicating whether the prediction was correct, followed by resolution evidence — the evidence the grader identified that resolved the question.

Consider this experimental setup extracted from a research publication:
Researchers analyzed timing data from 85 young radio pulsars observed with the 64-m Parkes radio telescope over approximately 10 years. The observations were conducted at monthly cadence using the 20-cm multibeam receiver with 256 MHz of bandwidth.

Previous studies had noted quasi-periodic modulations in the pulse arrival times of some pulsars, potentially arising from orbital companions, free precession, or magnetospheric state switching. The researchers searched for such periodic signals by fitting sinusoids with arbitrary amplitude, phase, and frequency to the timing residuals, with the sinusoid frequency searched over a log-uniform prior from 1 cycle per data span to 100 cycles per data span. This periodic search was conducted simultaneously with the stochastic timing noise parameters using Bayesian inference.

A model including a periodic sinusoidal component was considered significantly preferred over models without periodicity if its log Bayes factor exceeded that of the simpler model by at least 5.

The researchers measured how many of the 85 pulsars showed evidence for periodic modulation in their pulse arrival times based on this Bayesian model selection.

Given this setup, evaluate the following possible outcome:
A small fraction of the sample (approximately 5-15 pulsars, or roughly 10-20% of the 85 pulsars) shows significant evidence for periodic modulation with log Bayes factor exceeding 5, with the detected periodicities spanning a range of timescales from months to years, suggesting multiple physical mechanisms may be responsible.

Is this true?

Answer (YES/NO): NO